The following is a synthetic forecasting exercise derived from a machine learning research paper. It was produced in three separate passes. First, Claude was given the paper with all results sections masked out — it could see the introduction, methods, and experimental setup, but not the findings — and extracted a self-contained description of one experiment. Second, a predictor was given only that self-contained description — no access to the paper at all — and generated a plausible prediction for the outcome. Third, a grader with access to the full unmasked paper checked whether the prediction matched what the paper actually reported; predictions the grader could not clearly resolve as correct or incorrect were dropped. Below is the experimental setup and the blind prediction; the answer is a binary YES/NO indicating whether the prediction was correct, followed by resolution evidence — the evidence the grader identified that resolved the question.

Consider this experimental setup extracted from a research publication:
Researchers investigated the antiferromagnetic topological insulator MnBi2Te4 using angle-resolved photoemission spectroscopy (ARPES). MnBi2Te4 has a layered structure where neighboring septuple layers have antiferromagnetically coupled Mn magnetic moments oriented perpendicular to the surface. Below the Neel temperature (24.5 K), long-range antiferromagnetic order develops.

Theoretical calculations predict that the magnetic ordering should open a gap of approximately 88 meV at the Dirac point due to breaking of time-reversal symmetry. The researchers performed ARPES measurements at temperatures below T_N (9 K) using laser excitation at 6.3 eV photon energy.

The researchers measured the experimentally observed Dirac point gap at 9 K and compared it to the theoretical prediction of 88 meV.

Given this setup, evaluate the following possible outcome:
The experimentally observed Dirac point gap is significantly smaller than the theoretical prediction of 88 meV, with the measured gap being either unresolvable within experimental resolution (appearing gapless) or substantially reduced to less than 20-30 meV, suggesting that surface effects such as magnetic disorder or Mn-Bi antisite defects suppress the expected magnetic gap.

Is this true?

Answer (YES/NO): NO